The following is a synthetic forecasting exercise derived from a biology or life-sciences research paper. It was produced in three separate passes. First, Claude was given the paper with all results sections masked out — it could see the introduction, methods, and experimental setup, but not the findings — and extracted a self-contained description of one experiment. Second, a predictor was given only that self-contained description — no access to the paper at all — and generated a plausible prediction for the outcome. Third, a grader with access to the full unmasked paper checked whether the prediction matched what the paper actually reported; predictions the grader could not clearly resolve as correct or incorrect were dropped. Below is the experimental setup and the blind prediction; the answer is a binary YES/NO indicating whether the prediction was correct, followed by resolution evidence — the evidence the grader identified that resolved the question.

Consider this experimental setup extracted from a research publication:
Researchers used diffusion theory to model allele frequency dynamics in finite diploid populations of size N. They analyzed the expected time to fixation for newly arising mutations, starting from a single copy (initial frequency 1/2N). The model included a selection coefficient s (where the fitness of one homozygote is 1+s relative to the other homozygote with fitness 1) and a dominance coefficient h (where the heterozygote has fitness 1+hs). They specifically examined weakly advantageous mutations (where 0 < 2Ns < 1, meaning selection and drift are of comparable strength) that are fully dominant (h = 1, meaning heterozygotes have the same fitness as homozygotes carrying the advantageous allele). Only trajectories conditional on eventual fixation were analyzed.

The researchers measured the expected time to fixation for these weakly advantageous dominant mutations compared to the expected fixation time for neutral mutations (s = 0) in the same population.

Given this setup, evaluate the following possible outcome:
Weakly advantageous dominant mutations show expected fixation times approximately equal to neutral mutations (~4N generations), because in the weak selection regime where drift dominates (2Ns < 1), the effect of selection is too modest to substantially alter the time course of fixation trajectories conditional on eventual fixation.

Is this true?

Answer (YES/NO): NO